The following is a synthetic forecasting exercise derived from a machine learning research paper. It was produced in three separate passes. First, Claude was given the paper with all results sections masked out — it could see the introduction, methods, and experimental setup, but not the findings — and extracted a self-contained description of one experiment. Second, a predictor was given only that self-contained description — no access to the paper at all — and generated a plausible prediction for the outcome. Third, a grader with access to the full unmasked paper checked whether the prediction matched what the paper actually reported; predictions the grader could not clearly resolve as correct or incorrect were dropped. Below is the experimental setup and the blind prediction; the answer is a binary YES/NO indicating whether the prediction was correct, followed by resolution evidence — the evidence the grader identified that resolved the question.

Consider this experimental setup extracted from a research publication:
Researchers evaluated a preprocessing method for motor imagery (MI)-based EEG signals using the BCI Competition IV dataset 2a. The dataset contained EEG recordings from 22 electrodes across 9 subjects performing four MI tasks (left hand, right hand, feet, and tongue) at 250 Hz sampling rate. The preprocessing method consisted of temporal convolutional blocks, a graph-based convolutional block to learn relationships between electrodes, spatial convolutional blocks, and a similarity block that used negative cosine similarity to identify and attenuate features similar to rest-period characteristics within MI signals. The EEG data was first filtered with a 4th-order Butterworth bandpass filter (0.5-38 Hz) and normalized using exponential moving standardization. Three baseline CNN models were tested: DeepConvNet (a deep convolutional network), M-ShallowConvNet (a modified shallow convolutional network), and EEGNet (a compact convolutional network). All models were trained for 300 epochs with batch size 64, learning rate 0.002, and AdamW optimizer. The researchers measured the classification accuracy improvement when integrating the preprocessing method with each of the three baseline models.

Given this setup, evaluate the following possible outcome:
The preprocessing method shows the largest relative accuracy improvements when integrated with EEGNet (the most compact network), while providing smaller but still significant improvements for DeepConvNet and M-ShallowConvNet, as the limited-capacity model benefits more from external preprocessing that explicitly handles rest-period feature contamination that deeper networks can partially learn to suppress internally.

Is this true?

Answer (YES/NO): NO